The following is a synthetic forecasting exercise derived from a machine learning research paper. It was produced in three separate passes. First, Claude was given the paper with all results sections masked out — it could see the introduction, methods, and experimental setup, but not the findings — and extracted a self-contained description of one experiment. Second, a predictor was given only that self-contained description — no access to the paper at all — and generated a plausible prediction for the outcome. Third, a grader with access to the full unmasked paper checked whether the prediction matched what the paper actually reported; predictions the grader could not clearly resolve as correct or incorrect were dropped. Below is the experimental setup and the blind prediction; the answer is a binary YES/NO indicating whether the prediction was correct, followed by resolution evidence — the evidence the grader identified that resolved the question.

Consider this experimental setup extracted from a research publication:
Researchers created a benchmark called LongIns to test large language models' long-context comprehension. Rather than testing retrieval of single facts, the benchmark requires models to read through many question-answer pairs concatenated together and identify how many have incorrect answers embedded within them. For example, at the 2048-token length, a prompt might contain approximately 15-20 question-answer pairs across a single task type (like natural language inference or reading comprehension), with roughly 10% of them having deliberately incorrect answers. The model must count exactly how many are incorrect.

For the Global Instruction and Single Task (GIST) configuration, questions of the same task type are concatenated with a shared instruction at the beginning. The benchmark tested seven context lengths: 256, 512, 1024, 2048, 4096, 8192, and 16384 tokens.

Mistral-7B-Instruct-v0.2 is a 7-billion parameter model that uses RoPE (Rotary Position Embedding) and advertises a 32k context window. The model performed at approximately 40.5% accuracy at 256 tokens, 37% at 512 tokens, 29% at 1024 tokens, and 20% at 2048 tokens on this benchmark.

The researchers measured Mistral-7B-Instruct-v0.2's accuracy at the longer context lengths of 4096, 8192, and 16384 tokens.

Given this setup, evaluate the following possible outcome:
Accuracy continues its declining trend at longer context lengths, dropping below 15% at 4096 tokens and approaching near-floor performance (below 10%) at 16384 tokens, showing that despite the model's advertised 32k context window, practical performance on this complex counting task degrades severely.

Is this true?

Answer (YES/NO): NO